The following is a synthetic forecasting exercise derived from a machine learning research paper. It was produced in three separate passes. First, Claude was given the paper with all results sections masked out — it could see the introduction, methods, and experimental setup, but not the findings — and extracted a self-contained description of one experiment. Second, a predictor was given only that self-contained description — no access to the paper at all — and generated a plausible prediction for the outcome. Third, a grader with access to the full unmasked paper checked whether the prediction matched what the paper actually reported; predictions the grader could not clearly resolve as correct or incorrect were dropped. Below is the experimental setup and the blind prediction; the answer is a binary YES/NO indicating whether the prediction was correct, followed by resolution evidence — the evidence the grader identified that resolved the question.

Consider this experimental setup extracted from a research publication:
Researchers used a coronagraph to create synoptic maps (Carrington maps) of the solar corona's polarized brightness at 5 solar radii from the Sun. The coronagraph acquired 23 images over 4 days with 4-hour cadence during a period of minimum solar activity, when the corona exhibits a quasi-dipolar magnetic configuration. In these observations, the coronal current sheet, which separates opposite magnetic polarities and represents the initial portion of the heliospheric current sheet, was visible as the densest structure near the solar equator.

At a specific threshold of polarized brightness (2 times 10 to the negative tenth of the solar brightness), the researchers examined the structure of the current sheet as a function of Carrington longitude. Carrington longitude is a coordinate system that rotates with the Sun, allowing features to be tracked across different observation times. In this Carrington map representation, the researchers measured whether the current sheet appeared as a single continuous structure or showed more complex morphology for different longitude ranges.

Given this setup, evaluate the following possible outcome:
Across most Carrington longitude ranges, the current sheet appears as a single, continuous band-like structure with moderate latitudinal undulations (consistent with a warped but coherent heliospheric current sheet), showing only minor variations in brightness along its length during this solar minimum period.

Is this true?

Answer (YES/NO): NO